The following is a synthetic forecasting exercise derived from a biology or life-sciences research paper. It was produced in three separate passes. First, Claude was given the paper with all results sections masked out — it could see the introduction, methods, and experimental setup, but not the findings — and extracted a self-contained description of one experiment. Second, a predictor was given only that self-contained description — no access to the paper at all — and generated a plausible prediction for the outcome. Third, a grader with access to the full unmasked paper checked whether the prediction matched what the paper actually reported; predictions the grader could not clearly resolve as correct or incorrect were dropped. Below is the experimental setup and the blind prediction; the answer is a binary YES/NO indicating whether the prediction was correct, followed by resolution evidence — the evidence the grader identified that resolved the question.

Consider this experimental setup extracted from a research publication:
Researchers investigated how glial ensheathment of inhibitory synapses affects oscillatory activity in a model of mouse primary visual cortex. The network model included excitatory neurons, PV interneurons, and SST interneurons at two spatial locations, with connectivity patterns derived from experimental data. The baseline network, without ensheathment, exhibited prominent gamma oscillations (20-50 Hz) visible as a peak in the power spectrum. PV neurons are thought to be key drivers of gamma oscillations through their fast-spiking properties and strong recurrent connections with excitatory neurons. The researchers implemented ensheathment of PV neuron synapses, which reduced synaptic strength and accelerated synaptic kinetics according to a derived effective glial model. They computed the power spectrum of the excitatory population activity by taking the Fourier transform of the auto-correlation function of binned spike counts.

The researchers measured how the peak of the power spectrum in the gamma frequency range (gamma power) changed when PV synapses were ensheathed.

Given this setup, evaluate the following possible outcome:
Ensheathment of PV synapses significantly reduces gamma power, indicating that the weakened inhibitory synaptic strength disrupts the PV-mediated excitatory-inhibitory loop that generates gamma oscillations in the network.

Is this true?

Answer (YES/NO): NO